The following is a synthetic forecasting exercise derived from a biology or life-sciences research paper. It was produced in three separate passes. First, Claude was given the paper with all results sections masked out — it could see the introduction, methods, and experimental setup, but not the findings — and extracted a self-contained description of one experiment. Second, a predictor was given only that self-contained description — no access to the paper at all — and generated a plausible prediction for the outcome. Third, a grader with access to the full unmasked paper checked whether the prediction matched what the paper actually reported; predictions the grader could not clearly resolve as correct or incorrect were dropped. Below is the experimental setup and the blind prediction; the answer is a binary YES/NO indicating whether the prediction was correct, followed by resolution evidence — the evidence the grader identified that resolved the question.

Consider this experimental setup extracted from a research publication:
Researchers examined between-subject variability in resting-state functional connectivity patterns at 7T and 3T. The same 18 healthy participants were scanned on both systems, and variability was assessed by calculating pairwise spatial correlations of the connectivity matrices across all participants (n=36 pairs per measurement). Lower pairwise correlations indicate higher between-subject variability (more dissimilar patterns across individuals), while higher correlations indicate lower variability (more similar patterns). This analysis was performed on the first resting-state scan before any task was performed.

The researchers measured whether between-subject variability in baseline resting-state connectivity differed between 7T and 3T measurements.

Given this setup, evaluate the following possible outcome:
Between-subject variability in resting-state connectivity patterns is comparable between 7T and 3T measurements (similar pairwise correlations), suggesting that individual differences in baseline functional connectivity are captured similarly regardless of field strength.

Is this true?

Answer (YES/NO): NO